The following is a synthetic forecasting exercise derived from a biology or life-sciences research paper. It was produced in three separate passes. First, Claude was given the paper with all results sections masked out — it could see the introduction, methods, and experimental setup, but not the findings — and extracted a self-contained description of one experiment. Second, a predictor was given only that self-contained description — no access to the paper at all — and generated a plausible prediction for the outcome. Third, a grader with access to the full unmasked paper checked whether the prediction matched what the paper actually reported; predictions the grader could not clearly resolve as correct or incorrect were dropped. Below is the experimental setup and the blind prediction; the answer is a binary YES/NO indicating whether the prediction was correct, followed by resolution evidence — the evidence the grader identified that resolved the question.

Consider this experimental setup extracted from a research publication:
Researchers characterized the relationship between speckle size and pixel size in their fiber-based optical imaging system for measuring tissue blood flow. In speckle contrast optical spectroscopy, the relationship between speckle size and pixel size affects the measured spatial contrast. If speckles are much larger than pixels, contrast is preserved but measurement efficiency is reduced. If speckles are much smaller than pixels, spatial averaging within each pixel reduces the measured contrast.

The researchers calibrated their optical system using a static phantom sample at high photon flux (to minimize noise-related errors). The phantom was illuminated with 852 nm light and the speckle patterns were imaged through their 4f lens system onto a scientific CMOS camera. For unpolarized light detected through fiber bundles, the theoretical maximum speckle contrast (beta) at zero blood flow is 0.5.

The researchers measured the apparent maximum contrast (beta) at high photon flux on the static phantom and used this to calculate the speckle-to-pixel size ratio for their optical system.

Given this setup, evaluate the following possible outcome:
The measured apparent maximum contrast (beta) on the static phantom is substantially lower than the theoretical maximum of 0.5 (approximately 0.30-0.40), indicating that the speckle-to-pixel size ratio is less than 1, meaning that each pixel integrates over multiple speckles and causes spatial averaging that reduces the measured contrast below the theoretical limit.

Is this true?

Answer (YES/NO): NO